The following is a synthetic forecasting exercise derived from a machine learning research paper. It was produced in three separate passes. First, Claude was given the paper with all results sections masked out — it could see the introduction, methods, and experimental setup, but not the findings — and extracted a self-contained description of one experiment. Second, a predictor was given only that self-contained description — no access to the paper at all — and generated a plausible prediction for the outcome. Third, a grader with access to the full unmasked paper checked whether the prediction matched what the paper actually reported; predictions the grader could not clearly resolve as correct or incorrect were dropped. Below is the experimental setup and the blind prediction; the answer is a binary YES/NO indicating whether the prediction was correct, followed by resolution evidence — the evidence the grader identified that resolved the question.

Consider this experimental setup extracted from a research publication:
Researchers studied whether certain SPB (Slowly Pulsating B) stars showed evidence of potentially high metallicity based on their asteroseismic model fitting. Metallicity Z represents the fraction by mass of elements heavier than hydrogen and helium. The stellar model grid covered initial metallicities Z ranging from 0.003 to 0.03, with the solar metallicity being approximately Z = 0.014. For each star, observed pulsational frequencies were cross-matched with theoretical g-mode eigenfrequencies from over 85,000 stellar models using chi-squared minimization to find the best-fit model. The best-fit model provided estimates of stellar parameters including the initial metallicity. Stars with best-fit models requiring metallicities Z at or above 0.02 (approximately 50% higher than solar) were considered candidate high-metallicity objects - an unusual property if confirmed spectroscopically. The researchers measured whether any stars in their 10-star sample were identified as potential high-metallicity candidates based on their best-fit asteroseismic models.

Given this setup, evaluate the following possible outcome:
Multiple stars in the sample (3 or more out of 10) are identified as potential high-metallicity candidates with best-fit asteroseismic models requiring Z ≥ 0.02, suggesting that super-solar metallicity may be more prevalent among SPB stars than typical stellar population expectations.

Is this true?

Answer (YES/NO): NO